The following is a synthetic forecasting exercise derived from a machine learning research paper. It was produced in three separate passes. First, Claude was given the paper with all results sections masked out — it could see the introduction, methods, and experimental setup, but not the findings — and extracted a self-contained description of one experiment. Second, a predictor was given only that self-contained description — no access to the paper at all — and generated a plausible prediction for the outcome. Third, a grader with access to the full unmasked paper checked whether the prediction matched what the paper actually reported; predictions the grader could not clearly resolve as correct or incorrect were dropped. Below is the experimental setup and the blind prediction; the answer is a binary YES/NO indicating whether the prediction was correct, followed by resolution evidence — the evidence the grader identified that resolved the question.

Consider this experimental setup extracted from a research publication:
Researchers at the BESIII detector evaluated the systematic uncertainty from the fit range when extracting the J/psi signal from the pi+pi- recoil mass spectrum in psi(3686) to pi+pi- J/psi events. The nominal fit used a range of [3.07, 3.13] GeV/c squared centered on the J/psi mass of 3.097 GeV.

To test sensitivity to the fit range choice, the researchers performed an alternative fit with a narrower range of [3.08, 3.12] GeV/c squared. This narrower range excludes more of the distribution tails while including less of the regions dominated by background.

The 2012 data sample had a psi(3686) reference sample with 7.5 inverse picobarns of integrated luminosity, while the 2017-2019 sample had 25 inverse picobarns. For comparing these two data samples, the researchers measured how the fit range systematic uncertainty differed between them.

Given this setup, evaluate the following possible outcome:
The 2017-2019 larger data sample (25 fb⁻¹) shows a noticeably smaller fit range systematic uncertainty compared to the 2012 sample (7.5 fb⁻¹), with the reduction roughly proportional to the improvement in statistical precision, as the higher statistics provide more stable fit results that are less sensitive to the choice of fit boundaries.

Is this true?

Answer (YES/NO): NO